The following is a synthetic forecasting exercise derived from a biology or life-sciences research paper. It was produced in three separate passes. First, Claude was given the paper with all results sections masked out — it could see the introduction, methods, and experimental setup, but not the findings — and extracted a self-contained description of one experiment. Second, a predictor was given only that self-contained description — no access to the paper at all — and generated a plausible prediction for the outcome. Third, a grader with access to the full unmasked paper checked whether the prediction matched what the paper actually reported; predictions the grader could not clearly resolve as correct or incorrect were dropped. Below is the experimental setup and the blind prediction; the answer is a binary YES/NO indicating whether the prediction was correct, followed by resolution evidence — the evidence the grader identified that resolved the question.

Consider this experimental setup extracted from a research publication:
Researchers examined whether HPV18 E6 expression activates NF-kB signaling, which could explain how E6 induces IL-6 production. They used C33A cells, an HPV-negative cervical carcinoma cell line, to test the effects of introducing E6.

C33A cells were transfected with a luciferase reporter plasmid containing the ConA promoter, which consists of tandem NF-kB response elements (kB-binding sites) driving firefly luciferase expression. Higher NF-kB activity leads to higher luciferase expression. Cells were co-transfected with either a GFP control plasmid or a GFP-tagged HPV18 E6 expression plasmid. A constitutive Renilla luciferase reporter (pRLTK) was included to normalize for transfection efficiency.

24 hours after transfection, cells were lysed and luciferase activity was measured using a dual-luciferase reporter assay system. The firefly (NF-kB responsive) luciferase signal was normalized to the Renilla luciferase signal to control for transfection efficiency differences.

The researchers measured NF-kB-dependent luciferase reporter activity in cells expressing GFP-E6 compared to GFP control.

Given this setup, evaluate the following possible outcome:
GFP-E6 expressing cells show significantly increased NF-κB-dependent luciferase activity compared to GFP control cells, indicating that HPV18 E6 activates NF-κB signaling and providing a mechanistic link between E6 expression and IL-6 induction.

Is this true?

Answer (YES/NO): YES